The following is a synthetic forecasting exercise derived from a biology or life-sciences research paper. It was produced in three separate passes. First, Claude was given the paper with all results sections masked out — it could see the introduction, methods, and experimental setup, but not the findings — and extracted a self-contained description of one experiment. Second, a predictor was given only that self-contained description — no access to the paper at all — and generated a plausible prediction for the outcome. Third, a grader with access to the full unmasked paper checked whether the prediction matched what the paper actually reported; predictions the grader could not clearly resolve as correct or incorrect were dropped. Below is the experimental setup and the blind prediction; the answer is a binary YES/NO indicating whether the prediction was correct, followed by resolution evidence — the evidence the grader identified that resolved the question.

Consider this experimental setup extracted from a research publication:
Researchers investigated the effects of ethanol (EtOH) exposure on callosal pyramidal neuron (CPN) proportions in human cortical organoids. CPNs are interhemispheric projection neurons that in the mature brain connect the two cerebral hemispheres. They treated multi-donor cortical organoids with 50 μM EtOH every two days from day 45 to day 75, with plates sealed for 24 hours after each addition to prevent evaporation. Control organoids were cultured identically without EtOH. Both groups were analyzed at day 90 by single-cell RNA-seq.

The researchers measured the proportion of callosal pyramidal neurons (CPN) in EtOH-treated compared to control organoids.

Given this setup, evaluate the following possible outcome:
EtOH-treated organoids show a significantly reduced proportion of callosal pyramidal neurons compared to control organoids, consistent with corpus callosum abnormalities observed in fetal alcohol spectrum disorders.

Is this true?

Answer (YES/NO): NO